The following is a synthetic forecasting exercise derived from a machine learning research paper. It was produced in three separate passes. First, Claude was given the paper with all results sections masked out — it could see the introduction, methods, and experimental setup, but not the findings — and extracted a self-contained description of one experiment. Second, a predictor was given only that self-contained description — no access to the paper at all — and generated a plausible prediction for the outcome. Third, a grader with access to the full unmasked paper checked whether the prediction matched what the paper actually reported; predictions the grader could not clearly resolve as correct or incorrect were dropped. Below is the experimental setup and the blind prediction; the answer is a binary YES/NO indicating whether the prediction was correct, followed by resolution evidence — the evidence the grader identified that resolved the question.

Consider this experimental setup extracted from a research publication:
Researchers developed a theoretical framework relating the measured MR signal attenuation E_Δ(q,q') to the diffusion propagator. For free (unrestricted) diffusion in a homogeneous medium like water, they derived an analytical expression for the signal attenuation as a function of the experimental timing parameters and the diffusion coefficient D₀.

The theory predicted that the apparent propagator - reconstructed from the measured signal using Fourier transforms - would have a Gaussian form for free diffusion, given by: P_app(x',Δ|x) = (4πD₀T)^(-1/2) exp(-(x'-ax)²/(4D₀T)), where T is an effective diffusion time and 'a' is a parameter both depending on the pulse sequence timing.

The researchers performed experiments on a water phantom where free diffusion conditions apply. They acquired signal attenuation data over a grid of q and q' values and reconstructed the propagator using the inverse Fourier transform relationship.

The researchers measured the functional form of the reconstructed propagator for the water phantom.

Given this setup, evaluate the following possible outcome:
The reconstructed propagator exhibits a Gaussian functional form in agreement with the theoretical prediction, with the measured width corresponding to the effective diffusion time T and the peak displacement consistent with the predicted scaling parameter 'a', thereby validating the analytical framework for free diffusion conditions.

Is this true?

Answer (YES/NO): YES